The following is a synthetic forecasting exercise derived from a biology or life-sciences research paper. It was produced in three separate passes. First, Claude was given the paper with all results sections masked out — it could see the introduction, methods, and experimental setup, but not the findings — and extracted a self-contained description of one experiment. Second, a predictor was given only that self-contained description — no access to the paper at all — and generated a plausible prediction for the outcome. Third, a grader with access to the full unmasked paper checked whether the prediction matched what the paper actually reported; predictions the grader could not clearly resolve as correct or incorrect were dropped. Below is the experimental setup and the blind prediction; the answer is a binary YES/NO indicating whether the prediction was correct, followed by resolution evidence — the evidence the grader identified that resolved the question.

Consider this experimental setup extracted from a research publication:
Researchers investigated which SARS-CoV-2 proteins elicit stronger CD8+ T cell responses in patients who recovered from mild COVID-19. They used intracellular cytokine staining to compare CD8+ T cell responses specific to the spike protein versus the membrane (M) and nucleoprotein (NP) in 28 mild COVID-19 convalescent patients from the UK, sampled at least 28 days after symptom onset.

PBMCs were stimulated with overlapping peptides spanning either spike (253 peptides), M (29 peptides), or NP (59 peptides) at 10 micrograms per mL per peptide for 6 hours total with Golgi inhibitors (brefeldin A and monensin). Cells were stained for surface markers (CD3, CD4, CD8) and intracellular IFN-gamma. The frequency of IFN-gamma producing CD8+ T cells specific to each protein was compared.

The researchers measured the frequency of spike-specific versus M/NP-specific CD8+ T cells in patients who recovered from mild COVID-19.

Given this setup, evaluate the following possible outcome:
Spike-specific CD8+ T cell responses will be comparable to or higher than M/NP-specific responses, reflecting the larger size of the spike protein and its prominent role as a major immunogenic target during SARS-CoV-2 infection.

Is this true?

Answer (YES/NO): NO